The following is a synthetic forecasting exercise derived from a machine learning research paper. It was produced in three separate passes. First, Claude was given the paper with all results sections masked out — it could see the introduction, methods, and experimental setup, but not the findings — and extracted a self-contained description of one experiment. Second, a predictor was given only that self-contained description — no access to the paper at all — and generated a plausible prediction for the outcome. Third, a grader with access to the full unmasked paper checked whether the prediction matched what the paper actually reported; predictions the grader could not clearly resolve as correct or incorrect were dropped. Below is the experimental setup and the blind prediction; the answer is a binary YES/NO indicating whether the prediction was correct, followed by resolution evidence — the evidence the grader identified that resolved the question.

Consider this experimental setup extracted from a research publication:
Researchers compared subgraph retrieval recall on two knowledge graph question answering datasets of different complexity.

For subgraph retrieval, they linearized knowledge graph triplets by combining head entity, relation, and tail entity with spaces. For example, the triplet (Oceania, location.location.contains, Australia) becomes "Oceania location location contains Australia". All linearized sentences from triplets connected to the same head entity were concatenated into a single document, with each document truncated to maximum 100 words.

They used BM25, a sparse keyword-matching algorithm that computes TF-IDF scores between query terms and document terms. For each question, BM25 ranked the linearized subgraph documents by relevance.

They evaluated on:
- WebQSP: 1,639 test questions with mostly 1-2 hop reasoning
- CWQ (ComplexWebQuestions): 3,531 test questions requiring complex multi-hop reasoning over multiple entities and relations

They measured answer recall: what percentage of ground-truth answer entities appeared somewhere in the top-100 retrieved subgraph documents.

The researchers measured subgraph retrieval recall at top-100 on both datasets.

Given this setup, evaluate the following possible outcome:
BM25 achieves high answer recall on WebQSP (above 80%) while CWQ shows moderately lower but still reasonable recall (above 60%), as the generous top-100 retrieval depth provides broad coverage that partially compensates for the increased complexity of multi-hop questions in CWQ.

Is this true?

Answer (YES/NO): NO